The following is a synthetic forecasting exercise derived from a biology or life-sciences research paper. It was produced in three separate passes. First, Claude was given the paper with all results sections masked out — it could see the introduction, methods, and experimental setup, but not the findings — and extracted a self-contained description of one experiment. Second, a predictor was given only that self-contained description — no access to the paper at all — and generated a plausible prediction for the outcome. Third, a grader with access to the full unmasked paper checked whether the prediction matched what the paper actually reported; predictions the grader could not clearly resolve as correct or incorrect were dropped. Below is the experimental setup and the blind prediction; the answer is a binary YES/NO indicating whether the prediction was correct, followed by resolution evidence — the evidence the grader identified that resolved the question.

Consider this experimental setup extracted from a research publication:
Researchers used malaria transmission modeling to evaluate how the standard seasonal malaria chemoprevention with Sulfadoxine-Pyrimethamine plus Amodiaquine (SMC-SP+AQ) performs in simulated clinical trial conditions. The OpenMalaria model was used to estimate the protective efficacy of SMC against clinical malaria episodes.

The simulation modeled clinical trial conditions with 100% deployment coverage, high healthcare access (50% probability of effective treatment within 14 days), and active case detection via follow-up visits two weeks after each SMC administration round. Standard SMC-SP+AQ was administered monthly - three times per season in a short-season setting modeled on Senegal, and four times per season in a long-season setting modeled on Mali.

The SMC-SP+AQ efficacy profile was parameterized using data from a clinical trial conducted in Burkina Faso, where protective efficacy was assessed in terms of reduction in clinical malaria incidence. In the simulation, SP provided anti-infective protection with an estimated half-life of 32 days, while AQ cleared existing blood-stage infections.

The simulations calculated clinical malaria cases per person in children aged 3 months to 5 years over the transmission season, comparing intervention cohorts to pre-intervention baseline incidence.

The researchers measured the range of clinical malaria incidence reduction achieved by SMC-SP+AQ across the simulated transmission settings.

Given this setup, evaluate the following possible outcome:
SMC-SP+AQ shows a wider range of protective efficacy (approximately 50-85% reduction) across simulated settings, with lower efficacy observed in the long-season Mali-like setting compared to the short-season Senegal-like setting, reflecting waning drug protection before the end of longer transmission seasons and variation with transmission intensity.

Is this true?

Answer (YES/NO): NO